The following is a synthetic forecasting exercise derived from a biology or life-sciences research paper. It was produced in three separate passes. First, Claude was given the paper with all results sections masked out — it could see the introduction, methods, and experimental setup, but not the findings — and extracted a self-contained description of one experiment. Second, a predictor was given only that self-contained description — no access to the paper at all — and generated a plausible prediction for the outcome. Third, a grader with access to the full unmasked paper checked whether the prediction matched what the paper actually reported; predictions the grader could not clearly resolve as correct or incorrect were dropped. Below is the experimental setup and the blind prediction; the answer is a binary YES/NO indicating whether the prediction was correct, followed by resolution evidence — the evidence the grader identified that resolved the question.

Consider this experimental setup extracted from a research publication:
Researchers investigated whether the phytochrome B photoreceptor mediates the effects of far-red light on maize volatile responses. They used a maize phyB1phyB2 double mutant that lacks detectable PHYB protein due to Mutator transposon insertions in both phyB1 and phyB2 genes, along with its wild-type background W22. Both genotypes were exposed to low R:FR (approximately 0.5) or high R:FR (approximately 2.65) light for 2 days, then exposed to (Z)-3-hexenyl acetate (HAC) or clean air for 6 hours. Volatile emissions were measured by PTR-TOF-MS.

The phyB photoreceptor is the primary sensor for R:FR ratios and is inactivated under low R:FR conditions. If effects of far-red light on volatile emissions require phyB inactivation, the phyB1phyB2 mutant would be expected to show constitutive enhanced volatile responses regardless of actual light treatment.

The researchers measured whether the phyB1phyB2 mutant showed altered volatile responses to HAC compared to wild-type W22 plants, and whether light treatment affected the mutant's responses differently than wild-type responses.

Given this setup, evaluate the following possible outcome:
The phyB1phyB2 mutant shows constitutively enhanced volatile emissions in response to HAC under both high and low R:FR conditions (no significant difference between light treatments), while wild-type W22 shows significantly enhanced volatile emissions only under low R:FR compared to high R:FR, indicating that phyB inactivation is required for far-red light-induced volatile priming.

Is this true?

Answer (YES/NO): NO